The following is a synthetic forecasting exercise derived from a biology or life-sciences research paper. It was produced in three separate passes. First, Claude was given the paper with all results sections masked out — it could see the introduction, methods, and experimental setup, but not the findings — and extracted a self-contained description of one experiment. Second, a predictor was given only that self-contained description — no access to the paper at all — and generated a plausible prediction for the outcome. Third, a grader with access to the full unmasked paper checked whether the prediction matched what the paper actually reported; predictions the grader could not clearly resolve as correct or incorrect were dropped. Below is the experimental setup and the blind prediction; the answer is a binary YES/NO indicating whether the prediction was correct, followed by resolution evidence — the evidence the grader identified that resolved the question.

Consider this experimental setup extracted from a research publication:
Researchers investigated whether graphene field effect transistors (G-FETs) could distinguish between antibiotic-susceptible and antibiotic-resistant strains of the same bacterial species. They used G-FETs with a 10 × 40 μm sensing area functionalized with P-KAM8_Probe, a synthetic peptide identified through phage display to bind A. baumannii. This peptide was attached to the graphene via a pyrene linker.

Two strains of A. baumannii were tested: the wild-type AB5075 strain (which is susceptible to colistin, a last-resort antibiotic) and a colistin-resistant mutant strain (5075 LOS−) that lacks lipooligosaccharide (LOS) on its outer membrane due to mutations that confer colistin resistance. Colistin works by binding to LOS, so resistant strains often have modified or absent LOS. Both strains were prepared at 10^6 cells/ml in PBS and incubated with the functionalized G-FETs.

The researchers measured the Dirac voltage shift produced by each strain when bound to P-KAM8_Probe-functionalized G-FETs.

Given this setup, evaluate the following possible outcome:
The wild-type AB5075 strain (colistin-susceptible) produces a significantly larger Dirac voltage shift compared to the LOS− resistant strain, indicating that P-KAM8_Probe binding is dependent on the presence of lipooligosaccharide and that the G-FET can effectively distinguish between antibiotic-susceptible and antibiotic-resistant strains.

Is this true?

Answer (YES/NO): NO